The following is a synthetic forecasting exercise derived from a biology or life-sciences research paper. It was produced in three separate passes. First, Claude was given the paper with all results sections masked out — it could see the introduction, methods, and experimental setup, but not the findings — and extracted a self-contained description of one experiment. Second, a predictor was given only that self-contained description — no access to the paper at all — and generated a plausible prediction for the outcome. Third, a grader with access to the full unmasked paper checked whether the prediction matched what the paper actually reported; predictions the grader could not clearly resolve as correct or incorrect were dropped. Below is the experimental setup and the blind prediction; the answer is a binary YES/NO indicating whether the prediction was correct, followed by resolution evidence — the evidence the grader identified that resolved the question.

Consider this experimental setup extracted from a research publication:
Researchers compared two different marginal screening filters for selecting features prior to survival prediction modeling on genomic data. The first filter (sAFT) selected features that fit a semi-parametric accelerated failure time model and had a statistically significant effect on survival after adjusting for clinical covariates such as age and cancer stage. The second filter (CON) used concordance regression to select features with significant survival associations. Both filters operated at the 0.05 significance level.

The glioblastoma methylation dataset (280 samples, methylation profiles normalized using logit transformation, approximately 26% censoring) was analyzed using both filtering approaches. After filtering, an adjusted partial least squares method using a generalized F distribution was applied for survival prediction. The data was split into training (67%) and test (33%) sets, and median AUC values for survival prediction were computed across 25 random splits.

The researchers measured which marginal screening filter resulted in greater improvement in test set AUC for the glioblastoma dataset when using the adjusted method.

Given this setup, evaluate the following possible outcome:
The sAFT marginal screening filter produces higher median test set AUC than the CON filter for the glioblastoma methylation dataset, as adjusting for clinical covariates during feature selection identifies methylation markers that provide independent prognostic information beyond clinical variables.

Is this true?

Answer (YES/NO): NO